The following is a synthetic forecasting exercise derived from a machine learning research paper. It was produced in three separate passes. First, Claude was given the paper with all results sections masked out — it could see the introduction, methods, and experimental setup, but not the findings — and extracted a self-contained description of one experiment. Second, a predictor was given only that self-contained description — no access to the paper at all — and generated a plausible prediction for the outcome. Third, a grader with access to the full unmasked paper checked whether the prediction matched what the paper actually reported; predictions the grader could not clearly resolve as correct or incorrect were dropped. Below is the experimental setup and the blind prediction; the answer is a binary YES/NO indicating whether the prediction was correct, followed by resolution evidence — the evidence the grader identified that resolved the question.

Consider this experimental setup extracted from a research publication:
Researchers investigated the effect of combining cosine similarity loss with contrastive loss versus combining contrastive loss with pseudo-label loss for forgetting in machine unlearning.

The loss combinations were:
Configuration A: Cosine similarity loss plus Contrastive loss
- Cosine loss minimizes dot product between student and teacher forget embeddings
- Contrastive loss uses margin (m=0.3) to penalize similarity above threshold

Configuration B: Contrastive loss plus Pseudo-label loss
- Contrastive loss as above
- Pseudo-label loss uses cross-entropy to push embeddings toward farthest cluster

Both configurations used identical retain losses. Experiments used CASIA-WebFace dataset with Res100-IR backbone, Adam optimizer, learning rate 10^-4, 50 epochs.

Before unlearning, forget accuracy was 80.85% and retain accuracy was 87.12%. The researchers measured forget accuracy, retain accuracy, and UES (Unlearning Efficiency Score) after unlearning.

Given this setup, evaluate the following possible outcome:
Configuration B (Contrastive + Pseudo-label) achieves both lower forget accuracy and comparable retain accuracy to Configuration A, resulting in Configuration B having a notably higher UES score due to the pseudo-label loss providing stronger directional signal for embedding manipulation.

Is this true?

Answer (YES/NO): NO